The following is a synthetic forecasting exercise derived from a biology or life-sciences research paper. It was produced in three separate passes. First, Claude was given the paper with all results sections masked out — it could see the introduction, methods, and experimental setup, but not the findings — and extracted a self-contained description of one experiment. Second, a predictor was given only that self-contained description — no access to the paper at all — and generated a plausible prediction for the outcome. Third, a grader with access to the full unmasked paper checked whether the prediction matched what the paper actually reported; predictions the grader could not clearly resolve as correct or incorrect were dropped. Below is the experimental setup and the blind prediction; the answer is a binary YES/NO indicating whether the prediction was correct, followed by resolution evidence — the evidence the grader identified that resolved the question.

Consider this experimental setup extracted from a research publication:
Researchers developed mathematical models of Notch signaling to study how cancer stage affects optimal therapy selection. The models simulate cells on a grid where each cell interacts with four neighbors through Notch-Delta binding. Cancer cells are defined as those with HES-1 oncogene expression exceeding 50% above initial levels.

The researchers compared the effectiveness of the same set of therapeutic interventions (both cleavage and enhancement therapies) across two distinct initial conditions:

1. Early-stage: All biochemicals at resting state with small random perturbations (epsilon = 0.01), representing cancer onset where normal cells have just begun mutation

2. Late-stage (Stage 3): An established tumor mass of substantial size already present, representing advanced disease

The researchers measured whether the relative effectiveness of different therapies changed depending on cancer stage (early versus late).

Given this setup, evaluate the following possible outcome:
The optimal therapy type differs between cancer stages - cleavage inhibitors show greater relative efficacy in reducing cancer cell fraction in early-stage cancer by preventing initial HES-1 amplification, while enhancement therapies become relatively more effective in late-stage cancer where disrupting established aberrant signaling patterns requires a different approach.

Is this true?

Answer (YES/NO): NO